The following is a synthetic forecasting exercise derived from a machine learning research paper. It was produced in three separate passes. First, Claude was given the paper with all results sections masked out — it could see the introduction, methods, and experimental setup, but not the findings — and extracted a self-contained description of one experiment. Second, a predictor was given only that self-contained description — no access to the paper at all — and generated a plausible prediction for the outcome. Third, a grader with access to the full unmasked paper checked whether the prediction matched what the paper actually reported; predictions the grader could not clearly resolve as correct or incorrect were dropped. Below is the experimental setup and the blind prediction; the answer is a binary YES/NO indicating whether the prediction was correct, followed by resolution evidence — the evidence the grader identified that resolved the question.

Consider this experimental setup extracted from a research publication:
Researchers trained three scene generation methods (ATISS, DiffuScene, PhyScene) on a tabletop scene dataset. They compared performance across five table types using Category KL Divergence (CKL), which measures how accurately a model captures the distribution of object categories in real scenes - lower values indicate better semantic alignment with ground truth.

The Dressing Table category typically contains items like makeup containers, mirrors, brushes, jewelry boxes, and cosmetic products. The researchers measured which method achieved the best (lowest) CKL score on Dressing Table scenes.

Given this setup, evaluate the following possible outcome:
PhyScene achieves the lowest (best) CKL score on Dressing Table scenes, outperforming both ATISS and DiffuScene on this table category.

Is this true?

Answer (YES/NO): YES